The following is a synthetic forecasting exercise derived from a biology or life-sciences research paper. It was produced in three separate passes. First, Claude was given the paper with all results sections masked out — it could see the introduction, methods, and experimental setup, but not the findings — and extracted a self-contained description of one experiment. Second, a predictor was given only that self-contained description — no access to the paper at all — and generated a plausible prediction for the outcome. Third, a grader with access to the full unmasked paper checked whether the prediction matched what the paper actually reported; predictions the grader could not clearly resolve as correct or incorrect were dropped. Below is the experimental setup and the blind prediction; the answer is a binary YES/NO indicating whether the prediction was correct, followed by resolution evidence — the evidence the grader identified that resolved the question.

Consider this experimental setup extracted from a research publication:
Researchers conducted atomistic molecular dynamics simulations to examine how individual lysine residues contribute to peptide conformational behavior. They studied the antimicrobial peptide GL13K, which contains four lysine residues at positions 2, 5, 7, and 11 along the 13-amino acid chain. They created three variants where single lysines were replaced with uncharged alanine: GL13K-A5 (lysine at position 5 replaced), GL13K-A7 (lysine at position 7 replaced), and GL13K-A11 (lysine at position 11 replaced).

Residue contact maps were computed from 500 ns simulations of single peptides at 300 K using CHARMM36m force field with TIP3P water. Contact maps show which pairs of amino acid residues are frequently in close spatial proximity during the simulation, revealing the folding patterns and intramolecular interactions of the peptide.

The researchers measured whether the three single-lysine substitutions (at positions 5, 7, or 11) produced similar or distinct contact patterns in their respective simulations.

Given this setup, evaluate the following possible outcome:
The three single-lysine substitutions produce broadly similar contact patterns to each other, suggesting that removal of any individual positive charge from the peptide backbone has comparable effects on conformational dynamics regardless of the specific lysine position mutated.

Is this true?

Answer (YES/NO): NO